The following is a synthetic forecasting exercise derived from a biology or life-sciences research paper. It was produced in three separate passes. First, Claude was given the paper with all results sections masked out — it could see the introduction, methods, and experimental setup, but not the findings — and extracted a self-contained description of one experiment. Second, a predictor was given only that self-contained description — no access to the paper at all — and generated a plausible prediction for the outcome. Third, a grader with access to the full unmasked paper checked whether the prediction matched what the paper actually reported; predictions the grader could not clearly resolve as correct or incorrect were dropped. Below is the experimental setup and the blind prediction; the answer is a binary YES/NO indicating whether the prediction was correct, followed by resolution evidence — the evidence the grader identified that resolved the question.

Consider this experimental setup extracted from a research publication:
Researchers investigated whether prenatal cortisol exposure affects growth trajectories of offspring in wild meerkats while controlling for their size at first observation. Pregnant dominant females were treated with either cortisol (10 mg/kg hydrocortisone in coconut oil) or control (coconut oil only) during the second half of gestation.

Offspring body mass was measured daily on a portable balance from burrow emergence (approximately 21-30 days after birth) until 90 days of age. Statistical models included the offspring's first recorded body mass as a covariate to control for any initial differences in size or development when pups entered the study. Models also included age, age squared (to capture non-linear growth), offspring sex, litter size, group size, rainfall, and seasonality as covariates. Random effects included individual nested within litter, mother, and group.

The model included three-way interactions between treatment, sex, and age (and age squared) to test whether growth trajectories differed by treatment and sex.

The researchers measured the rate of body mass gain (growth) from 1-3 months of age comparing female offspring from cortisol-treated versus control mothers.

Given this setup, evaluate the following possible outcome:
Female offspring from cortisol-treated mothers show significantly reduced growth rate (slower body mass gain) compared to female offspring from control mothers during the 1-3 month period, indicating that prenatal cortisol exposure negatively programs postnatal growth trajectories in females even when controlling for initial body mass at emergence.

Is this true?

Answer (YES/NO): YES